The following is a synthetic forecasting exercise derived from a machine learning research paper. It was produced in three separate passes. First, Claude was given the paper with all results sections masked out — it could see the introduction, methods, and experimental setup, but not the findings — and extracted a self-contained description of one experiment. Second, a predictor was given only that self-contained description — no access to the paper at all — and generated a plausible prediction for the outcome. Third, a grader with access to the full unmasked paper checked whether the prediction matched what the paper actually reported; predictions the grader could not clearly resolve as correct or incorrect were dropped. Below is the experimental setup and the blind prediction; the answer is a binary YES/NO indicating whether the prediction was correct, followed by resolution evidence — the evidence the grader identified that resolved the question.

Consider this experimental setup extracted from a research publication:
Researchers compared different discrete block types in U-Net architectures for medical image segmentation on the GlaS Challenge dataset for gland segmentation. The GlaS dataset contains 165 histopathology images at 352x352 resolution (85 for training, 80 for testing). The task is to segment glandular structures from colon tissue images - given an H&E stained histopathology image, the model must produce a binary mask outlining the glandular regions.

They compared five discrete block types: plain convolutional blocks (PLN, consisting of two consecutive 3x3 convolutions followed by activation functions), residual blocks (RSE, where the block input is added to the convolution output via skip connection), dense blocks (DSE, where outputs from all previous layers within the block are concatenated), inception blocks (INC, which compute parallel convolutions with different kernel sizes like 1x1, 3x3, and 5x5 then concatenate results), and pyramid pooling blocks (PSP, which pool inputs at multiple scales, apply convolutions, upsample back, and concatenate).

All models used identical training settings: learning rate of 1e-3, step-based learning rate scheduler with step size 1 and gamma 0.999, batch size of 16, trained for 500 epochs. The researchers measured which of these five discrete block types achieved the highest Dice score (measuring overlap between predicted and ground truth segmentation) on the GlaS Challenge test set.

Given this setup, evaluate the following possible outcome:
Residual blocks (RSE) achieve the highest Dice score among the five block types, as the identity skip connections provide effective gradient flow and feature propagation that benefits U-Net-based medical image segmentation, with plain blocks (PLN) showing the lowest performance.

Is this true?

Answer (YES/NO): NO